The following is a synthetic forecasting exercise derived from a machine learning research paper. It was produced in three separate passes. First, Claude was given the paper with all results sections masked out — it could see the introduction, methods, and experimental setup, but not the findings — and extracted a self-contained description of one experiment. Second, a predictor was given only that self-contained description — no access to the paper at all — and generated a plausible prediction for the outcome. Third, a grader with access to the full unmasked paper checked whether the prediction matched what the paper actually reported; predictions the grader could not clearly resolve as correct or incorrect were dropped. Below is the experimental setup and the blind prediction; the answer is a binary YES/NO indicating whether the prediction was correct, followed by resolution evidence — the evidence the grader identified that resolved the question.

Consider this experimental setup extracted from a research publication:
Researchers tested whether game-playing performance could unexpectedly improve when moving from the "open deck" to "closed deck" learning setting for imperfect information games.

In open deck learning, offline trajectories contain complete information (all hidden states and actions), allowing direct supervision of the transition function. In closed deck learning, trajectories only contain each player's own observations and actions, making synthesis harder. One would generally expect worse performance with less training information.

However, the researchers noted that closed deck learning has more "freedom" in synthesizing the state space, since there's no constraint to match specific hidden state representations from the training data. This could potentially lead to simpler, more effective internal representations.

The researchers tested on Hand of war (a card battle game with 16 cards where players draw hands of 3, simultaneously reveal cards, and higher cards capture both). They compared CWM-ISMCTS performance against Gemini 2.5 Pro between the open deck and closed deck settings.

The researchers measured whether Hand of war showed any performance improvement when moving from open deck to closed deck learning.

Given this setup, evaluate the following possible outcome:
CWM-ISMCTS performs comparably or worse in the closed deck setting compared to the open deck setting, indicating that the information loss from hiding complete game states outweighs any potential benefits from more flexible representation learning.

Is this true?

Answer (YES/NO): NO